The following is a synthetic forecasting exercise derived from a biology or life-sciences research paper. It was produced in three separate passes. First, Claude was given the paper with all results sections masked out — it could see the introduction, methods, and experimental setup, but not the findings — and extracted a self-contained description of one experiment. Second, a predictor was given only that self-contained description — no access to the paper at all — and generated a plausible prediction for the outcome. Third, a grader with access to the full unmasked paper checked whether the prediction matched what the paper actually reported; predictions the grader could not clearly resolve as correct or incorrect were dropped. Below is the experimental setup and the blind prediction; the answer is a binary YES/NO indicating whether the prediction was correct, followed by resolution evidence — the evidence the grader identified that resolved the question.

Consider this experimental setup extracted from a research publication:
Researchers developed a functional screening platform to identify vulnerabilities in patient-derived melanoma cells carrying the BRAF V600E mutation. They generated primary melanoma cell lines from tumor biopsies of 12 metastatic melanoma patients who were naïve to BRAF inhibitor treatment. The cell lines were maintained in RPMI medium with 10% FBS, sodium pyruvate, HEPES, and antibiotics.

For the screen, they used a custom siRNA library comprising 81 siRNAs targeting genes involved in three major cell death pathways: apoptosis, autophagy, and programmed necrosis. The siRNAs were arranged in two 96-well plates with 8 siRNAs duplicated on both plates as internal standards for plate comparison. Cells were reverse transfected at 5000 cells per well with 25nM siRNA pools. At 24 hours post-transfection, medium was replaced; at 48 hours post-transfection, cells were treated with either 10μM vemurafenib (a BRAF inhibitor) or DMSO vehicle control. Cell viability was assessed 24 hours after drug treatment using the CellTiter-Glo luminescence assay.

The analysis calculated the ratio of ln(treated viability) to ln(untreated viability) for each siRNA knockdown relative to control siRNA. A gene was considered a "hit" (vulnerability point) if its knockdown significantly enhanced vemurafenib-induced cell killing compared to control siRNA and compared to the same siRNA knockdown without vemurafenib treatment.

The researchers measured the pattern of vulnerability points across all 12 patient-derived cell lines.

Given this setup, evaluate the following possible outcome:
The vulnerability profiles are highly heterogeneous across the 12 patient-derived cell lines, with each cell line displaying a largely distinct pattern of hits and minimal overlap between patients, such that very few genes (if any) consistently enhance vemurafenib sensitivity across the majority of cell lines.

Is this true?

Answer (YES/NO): YES